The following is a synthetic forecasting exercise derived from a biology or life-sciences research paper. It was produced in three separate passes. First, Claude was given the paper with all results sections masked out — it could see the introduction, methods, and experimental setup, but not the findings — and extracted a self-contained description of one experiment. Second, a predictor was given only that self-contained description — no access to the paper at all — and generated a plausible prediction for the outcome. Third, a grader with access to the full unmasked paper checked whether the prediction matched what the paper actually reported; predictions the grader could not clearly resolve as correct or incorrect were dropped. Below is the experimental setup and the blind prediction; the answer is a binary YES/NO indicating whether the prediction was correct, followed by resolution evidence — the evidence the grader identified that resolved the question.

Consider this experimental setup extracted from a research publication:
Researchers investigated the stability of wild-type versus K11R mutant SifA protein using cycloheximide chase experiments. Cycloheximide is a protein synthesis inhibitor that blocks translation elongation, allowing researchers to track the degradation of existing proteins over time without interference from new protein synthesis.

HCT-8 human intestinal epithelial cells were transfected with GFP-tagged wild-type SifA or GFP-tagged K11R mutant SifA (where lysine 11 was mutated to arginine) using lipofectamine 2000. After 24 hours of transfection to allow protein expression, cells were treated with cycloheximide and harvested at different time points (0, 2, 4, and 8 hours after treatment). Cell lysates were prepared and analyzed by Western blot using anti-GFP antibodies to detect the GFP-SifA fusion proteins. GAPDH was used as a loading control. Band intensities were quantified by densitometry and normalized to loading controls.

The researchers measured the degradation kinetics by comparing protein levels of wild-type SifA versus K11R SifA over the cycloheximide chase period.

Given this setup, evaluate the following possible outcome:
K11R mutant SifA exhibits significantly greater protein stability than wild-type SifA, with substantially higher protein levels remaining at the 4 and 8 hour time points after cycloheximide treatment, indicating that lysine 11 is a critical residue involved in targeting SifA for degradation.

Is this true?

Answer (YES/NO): NO